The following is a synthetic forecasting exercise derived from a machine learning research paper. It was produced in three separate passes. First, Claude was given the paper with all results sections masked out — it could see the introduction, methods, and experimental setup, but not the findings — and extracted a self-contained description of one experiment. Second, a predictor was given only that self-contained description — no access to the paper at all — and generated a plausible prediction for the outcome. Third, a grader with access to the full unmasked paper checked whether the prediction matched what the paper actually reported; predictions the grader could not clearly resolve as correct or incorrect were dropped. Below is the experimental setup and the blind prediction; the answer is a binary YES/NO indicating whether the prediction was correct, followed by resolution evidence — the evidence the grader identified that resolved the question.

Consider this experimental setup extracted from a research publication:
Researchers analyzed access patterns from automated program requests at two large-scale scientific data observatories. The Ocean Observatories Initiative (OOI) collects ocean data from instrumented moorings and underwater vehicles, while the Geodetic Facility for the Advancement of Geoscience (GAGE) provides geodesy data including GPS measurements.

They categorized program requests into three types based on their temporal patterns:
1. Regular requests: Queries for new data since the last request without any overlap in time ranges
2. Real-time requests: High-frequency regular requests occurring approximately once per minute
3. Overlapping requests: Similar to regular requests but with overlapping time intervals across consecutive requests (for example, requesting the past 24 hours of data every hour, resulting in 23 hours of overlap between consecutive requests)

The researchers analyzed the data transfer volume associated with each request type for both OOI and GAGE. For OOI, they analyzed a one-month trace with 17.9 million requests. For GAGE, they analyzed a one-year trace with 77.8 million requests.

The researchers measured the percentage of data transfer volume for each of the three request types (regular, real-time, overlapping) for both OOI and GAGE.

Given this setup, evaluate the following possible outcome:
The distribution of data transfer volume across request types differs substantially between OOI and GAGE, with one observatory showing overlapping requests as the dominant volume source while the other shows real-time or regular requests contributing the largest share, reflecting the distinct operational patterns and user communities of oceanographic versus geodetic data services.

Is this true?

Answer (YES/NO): YES